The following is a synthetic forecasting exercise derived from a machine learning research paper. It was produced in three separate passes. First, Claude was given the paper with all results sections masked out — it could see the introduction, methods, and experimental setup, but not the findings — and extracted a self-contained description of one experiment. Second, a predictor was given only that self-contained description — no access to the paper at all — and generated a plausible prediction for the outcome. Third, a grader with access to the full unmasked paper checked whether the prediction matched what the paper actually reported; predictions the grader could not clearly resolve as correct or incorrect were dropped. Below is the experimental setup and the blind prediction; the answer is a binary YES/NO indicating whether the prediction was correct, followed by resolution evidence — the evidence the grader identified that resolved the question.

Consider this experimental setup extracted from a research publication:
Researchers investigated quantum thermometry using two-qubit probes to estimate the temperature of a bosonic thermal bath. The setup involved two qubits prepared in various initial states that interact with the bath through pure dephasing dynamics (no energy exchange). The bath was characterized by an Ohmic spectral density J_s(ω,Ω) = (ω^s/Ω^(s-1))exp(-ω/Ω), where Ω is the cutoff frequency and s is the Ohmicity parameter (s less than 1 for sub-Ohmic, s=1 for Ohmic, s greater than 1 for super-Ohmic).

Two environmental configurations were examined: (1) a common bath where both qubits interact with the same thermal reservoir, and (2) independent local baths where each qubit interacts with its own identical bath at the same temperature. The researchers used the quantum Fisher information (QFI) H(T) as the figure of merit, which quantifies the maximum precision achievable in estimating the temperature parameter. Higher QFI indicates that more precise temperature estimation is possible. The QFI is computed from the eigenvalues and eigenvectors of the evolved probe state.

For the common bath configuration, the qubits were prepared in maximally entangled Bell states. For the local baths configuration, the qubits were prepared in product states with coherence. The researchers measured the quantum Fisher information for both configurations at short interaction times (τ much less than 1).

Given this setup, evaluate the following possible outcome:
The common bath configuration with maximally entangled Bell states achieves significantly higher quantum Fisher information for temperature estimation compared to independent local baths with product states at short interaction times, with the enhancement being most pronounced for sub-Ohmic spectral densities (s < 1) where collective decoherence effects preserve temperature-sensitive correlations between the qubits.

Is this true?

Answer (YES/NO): NO